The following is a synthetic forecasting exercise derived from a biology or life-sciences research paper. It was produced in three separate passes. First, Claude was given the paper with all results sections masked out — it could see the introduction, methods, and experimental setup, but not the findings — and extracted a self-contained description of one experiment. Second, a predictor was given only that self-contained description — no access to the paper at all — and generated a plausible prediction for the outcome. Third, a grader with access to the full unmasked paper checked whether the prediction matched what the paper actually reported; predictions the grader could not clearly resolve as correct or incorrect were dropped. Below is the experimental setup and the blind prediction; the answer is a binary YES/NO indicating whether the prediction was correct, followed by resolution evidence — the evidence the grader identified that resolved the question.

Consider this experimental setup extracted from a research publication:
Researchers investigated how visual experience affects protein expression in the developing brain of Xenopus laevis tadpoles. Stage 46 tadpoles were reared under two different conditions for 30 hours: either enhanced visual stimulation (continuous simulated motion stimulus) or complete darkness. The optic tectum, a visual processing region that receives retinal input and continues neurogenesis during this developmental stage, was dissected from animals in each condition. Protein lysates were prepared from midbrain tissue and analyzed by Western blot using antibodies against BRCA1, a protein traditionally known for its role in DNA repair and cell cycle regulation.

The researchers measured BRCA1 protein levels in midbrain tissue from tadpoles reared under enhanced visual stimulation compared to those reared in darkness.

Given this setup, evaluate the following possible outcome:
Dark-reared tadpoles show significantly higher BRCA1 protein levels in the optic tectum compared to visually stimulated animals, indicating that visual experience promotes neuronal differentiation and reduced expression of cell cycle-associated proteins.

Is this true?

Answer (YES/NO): YES